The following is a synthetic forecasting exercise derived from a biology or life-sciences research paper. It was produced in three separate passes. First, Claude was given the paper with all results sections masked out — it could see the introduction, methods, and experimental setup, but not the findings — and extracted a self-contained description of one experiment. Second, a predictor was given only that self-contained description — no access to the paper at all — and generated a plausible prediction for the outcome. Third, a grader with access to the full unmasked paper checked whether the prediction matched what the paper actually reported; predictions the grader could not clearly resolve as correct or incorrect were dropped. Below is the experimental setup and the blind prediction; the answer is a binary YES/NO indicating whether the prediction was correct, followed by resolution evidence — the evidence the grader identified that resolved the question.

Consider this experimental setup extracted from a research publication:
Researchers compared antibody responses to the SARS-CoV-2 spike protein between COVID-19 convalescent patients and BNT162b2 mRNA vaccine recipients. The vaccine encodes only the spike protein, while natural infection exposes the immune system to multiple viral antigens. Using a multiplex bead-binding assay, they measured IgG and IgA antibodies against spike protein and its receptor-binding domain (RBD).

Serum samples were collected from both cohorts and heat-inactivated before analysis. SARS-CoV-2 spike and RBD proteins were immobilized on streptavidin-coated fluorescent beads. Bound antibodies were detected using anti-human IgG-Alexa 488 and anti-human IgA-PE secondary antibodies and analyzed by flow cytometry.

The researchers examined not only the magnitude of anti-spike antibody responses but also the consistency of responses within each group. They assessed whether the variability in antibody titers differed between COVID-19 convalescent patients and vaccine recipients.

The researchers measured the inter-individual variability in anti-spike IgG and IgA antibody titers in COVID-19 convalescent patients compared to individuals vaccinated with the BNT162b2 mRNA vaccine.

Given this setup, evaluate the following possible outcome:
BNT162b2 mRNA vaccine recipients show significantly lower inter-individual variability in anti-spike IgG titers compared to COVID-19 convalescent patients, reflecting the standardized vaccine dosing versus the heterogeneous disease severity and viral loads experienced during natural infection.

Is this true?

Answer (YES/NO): YES